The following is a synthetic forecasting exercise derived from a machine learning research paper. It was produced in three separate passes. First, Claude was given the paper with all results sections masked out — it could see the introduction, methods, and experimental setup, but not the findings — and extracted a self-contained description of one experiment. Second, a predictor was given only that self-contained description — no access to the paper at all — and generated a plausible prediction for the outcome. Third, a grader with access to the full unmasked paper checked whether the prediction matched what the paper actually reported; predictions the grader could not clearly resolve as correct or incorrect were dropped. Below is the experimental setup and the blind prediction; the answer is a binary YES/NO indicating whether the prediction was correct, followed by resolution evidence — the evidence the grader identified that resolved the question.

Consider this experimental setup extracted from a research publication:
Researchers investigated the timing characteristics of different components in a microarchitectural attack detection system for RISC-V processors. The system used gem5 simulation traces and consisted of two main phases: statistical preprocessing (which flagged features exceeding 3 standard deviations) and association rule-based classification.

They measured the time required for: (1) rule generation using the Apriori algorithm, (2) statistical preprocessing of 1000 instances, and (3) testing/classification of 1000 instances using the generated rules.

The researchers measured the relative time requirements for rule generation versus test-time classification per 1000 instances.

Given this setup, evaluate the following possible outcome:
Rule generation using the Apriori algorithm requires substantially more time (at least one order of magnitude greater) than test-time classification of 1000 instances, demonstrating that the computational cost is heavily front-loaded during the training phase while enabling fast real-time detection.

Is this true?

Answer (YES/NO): NO